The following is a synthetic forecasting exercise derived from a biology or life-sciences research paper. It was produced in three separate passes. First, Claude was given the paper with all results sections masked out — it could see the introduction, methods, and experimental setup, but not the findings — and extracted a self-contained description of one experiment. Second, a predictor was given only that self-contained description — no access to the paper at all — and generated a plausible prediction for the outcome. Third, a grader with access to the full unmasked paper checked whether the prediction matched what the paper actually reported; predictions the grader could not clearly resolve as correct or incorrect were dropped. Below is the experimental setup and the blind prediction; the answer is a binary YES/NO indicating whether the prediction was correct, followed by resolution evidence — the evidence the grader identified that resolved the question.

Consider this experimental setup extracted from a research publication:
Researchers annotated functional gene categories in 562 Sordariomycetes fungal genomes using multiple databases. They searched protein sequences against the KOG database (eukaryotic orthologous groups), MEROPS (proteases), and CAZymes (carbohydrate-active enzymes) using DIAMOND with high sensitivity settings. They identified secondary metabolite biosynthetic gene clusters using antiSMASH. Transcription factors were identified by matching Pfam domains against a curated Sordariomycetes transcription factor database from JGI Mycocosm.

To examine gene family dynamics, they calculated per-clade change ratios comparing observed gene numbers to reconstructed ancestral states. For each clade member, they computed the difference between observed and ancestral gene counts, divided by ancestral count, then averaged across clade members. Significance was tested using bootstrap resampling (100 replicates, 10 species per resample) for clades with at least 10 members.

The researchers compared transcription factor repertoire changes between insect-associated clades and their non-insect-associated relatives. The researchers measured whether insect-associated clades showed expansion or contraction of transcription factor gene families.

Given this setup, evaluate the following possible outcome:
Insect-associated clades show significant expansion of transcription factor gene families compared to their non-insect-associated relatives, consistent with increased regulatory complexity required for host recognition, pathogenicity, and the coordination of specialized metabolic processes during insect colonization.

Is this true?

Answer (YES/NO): NO